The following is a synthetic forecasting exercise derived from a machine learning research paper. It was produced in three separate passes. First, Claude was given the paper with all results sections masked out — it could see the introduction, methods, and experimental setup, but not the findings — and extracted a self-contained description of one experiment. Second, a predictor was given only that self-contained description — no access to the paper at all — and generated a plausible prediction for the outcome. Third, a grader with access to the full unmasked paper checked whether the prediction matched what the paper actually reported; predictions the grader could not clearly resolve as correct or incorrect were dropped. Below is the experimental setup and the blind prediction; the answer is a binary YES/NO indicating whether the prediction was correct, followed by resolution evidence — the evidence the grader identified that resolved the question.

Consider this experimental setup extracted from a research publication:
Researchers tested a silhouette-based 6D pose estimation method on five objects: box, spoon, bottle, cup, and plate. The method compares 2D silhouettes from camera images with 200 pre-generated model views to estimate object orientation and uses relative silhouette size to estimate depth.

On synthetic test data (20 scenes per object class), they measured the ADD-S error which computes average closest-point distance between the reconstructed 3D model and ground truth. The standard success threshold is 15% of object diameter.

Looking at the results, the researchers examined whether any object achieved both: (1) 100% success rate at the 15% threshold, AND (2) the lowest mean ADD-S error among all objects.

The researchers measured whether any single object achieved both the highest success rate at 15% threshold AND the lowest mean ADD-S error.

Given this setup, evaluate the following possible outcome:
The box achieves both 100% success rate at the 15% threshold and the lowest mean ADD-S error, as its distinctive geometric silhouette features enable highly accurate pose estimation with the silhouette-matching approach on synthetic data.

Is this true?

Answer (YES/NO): NO